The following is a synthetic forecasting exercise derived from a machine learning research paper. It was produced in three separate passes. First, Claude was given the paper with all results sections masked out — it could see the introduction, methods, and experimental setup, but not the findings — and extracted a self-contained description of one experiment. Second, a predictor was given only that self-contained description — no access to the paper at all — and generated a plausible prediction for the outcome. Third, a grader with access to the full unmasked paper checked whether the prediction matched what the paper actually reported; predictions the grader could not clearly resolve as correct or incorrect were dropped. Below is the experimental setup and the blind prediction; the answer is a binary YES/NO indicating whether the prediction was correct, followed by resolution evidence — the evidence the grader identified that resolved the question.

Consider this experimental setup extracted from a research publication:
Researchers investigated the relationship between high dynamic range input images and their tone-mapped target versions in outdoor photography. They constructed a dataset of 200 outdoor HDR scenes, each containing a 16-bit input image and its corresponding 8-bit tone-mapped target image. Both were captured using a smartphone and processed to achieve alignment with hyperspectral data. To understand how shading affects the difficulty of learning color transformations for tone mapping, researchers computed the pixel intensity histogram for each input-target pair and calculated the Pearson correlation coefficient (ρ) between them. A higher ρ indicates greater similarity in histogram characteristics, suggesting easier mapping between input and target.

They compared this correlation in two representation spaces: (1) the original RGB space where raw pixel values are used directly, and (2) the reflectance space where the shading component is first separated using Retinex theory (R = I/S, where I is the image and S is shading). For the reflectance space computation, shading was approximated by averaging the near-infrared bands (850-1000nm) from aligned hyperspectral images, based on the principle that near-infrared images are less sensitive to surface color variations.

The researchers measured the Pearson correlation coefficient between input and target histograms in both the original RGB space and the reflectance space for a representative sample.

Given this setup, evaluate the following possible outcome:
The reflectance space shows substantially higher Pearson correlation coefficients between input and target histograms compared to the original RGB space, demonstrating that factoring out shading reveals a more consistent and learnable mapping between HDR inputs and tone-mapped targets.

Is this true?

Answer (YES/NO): YES